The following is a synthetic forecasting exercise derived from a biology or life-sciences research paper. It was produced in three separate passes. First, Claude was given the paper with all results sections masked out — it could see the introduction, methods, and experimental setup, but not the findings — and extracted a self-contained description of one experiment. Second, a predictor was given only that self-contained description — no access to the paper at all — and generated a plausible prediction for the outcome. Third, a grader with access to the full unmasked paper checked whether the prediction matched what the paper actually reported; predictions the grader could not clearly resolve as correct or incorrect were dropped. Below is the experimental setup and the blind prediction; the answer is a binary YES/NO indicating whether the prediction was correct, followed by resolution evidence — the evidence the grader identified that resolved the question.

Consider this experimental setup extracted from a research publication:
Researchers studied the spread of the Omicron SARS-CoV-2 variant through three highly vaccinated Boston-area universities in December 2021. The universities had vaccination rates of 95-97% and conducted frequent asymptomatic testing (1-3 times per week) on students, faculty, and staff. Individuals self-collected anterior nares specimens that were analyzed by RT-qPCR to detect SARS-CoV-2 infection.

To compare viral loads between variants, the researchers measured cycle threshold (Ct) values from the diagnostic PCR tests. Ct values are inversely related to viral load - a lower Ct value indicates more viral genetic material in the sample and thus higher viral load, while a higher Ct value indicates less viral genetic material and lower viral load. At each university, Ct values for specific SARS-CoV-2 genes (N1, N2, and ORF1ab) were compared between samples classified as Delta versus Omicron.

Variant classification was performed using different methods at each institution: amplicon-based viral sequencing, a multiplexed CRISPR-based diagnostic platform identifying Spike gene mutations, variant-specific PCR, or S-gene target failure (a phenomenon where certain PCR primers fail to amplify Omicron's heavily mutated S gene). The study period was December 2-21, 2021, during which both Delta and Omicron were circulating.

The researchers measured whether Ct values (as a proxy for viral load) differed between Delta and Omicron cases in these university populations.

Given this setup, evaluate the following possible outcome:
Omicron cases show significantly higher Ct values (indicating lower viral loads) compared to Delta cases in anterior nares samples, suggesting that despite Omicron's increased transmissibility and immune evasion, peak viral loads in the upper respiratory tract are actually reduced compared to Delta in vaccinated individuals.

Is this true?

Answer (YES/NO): NO